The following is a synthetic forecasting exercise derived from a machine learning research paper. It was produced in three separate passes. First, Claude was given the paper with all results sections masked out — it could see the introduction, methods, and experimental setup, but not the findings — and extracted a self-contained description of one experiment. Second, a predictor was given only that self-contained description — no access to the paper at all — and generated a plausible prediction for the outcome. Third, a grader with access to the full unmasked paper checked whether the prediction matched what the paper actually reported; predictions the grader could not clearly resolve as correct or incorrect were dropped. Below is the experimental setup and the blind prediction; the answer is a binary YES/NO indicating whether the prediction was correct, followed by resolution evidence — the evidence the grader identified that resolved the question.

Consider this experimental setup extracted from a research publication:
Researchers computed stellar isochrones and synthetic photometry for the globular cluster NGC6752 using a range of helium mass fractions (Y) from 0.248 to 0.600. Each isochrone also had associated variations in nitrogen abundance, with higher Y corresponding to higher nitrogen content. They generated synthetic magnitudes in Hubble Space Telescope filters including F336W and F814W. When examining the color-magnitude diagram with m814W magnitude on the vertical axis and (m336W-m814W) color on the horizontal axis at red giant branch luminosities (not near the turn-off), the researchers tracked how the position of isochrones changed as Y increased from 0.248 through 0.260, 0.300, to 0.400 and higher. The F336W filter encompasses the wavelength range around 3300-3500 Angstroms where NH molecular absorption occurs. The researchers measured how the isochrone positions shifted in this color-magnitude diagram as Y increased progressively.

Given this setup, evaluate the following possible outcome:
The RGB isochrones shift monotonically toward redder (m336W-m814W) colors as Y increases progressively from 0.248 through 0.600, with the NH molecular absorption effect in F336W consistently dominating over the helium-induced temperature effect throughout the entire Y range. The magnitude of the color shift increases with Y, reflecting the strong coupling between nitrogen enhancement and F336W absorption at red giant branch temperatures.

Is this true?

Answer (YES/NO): NO